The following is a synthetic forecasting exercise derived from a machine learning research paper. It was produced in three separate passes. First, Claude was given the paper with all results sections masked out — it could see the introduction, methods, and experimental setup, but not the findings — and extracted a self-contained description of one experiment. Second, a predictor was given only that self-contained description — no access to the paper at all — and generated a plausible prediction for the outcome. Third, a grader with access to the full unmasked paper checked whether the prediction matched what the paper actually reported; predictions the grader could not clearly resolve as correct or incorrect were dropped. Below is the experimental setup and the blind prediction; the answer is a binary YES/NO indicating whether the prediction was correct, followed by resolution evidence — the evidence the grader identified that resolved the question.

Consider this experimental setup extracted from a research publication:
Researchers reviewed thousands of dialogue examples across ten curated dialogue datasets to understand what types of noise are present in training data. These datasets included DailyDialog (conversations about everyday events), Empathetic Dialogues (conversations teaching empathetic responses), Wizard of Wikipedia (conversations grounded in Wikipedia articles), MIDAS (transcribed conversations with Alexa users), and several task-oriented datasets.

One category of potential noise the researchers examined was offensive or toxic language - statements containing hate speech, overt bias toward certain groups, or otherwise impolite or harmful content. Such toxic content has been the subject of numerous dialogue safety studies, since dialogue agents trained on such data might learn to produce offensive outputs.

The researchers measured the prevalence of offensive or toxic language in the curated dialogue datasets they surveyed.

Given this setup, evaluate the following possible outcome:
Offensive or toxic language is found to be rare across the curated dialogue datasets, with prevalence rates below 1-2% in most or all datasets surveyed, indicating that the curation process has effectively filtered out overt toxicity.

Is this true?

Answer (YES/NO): YES